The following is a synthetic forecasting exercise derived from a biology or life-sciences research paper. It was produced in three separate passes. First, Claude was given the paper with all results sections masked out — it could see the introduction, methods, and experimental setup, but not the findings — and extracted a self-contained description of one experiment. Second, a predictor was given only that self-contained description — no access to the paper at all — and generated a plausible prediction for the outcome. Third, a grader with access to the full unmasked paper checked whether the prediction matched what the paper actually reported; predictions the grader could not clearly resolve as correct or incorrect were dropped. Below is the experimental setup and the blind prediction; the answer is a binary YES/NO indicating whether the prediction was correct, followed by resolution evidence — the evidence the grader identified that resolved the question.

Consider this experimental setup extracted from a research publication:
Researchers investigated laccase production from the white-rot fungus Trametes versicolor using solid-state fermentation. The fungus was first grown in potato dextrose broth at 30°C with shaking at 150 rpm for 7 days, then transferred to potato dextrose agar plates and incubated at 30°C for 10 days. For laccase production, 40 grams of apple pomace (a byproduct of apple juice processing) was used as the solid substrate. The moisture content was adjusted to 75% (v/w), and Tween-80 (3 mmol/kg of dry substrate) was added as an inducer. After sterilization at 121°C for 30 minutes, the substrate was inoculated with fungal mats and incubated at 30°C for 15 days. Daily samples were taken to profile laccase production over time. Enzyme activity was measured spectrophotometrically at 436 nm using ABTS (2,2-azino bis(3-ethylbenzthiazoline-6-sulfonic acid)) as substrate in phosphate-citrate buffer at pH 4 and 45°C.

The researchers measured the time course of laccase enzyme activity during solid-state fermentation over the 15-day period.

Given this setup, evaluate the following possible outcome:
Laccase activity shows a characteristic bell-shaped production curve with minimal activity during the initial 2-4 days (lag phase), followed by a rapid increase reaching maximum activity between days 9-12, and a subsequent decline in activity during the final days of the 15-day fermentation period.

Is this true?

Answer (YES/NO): NO